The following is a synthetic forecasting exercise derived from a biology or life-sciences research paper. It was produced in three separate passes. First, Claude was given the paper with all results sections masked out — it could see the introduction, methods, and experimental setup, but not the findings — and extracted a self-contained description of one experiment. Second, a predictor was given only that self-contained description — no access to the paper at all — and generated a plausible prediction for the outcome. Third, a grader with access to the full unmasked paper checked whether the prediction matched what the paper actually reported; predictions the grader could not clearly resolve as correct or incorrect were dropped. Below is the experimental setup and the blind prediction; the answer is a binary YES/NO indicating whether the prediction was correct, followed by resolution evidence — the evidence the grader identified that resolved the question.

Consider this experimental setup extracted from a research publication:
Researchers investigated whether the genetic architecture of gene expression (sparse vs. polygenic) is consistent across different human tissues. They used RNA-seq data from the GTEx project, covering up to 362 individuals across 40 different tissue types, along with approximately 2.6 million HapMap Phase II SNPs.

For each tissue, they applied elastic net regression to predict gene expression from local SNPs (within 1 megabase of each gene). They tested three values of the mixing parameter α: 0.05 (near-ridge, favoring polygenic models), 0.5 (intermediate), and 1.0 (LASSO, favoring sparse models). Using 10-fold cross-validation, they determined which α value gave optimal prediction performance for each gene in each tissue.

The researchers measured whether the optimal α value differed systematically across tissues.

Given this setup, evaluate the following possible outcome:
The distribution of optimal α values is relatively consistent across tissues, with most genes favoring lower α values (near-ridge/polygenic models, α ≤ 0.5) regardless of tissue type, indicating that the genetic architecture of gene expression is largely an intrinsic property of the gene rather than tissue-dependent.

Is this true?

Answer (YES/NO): NO